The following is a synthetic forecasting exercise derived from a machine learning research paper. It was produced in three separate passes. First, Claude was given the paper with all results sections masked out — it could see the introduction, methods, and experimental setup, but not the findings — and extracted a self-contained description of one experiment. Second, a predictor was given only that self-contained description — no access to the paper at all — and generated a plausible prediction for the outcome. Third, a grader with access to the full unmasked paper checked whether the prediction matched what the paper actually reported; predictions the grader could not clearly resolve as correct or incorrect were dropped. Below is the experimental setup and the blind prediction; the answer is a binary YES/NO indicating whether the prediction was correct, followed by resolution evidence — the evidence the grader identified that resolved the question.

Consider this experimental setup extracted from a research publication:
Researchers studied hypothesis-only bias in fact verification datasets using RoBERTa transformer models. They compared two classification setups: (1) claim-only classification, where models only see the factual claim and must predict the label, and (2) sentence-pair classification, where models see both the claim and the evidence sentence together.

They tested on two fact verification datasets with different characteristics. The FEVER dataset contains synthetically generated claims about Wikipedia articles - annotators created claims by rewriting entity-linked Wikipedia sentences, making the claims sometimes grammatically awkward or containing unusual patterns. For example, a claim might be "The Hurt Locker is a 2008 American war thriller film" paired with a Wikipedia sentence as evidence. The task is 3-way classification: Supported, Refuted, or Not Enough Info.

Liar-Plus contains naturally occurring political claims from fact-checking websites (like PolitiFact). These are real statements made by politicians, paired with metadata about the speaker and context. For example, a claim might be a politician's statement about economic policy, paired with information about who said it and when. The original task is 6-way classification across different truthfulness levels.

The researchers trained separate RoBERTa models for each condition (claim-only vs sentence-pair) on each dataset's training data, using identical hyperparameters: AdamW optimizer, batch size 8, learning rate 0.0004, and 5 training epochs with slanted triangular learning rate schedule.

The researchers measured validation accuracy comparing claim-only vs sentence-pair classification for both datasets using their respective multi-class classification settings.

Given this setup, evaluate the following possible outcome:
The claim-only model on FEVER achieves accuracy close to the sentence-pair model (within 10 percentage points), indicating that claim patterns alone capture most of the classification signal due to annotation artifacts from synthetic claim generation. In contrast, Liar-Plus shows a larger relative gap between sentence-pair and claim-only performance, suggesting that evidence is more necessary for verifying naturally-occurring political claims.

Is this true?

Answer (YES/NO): NO